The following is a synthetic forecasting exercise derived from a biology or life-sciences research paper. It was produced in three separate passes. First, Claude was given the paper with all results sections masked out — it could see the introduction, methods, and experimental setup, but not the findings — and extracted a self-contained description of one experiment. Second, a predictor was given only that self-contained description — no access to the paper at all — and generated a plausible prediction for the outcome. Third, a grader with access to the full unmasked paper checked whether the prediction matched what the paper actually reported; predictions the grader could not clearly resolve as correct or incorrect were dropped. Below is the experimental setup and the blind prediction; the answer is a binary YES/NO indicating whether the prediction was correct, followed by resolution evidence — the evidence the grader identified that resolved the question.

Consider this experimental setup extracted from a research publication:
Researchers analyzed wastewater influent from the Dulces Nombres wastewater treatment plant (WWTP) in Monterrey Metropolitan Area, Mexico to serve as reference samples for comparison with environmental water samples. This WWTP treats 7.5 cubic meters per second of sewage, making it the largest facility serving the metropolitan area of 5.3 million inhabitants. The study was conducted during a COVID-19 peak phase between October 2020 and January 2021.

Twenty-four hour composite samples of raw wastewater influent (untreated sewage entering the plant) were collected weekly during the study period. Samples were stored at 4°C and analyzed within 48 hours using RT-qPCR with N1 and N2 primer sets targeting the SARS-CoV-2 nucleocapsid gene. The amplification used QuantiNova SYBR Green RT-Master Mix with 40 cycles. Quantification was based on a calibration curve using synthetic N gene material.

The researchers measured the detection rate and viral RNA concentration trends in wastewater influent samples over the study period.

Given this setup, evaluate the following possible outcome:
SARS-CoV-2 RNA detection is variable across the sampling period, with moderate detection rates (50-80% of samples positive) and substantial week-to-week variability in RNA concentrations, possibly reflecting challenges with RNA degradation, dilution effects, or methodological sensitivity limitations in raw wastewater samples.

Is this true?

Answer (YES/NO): NO